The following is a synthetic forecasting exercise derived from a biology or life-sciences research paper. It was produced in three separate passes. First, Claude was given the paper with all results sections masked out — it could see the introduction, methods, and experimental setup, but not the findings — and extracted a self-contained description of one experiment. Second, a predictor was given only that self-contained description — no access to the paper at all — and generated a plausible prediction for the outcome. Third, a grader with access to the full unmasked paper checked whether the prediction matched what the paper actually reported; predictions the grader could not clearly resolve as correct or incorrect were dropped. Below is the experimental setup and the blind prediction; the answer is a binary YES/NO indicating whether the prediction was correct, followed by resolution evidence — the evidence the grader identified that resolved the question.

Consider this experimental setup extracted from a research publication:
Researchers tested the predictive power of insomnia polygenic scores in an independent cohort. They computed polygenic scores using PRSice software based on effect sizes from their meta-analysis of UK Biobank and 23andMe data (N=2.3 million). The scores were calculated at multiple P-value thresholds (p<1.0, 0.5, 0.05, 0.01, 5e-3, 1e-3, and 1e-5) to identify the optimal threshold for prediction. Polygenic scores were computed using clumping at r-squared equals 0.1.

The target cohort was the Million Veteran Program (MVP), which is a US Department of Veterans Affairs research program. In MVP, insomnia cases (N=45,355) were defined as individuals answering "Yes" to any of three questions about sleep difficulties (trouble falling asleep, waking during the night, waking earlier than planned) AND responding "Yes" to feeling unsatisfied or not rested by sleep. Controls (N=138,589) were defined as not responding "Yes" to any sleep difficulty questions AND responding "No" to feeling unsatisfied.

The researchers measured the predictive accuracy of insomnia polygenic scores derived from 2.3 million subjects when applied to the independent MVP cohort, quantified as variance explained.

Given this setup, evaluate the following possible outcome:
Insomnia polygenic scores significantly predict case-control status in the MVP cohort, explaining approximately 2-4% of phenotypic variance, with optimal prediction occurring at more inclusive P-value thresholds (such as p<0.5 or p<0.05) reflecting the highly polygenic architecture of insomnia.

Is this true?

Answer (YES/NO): NO